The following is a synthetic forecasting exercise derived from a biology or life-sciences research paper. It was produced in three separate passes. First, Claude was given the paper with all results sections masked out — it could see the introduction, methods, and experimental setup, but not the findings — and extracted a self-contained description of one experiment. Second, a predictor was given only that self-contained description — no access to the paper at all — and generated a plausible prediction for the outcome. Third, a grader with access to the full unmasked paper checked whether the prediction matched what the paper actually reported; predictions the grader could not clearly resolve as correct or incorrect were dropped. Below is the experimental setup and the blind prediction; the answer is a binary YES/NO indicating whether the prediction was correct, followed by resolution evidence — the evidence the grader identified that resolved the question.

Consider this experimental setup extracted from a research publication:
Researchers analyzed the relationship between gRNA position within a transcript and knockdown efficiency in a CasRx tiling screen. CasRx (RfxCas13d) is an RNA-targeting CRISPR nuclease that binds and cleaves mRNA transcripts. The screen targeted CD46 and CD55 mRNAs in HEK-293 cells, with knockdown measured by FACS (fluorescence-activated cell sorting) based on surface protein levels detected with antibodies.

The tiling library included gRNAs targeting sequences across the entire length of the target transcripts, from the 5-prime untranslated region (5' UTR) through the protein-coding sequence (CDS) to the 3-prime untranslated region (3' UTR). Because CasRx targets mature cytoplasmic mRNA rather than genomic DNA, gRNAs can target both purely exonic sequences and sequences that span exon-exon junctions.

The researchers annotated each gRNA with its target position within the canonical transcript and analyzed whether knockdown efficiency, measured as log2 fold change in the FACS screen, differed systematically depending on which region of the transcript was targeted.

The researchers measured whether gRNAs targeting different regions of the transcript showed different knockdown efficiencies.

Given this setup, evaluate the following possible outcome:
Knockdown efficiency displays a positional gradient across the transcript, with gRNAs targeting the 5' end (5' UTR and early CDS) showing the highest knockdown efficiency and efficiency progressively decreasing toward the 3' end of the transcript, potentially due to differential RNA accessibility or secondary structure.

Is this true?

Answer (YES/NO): NO